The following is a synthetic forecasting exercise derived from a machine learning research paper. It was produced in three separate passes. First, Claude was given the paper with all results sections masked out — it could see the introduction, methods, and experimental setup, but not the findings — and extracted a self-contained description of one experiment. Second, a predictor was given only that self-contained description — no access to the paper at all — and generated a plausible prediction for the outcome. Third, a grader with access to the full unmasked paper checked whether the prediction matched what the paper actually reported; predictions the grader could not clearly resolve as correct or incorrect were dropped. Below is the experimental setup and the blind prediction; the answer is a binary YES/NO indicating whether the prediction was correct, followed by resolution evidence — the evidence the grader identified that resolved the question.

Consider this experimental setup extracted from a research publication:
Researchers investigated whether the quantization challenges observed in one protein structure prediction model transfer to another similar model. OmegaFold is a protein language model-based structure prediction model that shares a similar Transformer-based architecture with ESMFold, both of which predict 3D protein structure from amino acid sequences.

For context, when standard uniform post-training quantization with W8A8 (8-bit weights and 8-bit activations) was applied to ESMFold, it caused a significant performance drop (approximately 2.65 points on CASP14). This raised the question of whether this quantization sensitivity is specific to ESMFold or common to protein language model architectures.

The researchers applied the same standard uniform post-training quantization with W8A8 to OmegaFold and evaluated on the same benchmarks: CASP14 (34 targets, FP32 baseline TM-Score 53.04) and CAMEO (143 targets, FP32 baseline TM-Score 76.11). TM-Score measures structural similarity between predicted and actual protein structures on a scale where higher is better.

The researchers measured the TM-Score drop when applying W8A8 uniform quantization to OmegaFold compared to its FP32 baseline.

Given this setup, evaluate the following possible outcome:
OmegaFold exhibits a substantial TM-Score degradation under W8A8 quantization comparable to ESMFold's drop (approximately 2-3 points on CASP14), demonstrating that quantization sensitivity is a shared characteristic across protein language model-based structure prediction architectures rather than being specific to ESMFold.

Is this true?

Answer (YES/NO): NO